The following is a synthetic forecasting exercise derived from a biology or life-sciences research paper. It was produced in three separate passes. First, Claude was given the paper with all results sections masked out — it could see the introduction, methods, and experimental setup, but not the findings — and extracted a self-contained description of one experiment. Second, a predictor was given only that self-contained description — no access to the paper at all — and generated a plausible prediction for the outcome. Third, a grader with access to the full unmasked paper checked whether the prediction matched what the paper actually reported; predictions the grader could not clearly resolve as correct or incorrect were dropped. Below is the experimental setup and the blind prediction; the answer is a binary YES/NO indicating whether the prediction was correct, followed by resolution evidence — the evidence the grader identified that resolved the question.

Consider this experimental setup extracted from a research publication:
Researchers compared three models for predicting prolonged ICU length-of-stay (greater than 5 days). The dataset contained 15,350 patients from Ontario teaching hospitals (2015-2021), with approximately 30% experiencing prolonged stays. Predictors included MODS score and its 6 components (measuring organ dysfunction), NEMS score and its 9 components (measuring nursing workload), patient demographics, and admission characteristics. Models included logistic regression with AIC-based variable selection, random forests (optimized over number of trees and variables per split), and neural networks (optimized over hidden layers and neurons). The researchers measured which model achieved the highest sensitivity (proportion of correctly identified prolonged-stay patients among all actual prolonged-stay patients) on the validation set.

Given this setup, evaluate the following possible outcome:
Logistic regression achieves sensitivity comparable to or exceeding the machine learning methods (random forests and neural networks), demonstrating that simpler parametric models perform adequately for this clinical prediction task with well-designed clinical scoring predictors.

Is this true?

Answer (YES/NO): YES